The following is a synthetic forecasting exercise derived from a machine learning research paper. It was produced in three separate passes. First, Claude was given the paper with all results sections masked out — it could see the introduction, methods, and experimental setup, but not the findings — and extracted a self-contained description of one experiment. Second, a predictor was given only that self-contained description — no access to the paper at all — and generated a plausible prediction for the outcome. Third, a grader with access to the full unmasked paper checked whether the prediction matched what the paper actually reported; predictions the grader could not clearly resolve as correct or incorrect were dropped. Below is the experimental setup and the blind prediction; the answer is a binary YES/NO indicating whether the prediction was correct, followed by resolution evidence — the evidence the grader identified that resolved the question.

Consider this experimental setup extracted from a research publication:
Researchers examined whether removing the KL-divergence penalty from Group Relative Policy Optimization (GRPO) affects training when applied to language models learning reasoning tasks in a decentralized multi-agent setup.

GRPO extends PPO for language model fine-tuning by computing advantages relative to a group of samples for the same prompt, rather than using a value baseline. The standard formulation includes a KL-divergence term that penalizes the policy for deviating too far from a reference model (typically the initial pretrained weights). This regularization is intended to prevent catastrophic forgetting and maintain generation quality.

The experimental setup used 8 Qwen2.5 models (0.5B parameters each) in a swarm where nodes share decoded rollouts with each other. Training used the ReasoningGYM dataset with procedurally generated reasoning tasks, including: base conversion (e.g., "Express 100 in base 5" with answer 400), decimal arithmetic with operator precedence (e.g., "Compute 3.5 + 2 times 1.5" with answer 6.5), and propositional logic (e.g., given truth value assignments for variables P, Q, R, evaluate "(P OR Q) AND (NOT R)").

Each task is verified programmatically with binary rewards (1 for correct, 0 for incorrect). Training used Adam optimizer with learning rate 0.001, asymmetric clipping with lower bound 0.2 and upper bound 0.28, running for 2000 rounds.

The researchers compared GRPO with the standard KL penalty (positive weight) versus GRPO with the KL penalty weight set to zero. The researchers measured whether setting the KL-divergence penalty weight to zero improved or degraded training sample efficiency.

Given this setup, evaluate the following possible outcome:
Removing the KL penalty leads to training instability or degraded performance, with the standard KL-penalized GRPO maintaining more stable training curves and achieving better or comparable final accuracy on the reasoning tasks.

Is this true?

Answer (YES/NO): NO